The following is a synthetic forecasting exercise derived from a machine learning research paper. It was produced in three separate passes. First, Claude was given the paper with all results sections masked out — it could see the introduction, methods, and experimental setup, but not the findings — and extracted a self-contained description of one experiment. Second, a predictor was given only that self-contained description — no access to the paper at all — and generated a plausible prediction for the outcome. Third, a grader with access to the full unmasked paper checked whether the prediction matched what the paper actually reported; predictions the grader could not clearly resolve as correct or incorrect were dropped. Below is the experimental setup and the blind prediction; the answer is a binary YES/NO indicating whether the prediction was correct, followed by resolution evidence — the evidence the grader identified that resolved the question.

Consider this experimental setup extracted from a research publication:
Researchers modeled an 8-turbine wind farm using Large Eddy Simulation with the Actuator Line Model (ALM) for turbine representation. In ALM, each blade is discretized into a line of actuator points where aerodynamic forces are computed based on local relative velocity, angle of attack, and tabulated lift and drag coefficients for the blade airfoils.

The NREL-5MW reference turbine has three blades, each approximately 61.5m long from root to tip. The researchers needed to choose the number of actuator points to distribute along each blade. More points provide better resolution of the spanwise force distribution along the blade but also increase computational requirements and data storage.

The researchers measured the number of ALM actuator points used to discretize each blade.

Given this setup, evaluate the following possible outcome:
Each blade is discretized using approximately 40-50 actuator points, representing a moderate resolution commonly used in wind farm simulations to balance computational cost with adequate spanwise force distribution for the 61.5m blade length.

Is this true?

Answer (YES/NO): NO